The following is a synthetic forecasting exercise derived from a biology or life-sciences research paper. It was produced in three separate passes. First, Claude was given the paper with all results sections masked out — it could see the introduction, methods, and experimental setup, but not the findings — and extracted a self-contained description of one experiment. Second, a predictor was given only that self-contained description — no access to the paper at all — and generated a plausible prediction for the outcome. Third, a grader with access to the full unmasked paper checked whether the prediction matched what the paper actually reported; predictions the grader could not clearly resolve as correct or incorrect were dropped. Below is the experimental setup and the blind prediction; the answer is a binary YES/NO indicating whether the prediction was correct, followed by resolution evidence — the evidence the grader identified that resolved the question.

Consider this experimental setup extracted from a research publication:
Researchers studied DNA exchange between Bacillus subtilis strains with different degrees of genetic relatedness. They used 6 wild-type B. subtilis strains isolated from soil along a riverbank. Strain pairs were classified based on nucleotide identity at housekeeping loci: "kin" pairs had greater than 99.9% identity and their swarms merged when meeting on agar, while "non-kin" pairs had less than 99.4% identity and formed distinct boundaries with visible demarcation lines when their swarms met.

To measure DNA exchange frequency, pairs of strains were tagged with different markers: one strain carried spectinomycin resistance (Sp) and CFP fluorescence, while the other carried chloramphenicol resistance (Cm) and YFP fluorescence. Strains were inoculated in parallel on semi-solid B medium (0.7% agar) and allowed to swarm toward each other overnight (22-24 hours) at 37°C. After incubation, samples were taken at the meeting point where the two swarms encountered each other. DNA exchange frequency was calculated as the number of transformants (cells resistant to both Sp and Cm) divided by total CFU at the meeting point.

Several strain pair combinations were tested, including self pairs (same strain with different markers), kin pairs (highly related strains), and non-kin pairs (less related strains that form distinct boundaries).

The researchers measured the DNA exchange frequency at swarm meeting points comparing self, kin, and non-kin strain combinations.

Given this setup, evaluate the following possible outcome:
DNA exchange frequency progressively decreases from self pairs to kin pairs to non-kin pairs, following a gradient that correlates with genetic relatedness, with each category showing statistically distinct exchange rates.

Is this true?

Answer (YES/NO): NO